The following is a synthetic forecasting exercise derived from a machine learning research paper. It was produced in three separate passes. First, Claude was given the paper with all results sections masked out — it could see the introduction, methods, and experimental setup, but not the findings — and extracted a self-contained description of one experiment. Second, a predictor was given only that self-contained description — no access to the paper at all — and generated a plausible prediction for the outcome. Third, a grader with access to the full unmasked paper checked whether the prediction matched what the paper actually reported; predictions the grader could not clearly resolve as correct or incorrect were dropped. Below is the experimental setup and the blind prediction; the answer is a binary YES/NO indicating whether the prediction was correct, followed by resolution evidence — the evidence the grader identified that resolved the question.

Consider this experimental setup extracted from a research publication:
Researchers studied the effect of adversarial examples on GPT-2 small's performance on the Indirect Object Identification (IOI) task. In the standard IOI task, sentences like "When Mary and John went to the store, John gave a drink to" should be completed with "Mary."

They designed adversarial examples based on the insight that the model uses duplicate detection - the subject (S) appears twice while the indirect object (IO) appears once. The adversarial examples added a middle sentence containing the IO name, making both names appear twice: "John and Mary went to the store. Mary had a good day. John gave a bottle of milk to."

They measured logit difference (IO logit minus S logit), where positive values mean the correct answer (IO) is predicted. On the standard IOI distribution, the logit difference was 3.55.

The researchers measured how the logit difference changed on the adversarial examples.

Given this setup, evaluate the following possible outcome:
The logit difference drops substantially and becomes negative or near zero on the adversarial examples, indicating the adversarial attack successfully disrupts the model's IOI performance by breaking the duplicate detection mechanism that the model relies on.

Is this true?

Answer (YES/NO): NO